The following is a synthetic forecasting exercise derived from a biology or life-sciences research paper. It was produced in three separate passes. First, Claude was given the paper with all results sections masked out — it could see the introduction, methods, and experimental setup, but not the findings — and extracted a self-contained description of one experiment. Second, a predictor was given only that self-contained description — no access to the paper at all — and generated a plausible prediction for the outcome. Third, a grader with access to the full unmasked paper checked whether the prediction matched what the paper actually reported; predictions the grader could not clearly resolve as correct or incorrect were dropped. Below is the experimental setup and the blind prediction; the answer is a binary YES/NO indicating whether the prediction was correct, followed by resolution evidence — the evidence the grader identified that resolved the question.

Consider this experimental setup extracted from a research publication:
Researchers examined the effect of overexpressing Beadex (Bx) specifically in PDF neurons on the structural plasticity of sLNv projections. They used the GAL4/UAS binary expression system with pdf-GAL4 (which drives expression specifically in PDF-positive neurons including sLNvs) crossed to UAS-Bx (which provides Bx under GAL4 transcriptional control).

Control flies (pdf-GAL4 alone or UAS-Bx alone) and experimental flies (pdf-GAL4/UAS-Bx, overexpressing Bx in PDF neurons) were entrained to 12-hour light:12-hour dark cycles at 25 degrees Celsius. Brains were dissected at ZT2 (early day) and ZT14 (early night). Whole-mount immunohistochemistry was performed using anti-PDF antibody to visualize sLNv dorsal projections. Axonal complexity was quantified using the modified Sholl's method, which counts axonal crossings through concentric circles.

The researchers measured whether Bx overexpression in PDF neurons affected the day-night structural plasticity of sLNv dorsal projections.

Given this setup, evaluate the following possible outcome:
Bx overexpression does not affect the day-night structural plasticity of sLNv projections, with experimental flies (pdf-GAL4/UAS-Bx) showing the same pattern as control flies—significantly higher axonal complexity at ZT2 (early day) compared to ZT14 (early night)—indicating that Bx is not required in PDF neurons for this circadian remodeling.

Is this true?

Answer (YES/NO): NO